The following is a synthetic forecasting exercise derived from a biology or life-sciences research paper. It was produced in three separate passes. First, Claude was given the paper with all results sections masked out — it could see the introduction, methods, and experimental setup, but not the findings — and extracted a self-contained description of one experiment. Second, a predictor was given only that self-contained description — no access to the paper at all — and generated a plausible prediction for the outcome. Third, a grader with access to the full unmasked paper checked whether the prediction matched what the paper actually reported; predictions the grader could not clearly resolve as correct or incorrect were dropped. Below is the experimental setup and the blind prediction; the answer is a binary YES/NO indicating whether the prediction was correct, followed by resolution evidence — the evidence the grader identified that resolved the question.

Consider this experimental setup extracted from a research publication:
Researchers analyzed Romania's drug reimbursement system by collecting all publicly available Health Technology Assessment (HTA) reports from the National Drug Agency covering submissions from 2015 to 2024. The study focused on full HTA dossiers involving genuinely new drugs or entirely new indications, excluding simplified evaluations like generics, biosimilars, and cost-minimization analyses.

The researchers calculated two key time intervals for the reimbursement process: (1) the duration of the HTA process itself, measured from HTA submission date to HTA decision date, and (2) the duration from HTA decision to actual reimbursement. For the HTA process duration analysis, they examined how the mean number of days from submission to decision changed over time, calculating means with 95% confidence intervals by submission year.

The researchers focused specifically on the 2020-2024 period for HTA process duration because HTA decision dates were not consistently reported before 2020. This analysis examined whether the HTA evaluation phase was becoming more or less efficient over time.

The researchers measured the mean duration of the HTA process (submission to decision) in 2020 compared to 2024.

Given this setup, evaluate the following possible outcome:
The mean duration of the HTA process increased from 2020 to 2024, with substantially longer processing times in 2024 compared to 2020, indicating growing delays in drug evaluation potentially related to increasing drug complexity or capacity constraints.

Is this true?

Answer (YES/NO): NO